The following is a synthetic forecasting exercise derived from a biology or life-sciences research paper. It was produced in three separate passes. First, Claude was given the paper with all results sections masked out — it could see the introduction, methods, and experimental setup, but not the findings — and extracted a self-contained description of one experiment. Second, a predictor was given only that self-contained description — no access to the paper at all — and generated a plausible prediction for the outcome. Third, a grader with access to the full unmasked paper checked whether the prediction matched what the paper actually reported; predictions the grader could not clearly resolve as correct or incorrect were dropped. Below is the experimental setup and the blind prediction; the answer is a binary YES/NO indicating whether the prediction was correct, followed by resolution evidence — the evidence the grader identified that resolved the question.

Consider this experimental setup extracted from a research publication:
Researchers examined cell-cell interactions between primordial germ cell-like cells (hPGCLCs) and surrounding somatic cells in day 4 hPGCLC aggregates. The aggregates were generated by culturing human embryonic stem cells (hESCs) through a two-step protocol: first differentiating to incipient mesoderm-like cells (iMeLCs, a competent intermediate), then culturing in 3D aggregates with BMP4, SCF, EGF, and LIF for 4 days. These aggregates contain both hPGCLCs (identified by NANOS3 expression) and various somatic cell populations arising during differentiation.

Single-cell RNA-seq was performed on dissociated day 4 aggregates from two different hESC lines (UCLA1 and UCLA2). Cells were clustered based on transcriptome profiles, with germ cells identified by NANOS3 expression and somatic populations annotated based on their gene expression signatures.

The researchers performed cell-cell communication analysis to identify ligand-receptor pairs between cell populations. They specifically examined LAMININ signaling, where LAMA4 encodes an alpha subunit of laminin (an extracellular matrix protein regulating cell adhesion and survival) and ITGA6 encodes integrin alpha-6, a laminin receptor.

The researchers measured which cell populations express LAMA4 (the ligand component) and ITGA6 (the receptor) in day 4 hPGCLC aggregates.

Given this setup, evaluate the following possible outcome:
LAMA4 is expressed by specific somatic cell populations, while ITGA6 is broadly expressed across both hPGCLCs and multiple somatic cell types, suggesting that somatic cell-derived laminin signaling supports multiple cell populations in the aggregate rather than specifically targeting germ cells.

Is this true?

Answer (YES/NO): NO